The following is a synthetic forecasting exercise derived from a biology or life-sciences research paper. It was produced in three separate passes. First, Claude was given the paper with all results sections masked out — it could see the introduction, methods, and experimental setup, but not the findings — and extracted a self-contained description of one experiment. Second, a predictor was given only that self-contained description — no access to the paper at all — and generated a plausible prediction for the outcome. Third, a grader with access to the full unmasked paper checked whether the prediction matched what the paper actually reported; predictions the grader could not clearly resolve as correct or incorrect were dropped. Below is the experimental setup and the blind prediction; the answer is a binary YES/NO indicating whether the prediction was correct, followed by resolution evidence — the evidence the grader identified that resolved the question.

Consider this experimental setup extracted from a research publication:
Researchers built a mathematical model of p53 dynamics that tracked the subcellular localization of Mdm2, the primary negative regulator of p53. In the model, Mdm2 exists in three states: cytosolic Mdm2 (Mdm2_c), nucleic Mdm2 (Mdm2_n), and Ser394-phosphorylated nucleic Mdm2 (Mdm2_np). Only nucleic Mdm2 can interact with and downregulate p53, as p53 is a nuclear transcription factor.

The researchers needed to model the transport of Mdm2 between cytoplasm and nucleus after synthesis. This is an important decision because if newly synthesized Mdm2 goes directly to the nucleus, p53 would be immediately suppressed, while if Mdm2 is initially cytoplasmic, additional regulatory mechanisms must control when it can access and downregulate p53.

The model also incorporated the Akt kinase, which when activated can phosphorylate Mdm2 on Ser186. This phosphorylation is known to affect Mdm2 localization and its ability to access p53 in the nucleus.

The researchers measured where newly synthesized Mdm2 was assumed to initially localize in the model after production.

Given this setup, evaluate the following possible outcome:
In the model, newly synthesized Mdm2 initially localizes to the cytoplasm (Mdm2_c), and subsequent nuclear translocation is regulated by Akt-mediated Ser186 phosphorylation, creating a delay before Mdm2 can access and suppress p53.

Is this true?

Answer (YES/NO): YES